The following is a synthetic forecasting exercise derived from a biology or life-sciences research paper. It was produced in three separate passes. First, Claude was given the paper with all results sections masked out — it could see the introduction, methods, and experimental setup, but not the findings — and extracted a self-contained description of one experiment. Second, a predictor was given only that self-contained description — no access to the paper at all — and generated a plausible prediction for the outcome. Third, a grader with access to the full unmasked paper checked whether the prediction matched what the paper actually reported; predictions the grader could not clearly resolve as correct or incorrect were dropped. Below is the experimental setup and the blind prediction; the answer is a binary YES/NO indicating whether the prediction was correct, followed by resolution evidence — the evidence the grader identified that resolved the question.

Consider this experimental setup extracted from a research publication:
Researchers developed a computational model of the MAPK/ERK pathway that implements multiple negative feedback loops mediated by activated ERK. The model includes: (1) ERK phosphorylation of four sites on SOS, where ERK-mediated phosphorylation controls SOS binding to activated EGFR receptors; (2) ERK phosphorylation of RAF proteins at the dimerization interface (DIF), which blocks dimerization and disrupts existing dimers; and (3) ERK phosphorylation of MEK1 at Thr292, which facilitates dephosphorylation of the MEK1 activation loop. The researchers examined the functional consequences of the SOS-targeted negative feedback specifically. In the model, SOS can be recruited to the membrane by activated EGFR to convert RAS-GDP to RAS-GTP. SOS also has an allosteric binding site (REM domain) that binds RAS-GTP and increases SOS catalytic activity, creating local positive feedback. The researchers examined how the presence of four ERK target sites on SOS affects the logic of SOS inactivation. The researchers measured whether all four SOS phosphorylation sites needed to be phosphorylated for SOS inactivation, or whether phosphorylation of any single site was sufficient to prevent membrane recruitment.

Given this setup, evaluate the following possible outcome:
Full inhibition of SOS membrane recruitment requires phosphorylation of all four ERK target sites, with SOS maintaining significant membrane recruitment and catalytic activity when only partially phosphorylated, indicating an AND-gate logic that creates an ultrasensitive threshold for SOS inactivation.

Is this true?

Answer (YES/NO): NO